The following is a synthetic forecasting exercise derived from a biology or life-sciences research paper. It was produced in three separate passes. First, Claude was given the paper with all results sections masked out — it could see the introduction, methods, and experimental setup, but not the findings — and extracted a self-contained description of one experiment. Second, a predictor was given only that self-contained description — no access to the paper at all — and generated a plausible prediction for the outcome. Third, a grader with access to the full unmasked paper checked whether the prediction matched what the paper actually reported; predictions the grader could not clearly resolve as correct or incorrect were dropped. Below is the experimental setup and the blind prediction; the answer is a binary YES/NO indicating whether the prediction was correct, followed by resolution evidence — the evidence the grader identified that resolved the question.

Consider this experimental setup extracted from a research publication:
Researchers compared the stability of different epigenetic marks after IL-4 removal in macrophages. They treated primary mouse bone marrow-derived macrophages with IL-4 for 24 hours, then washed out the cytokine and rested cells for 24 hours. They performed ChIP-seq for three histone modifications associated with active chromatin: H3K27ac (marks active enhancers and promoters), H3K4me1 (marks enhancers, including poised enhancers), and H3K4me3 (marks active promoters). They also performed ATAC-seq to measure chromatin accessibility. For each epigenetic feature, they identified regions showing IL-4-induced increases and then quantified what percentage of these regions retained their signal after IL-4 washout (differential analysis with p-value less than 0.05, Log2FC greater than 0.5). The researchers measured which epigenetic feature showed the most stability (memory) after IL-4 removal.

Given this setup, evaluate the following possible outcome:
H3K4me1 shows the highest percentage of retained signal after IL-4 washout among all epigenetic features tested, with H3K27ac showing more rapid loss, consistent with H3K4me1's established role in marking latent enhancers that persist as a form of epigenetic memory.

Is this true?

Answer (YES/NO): YES